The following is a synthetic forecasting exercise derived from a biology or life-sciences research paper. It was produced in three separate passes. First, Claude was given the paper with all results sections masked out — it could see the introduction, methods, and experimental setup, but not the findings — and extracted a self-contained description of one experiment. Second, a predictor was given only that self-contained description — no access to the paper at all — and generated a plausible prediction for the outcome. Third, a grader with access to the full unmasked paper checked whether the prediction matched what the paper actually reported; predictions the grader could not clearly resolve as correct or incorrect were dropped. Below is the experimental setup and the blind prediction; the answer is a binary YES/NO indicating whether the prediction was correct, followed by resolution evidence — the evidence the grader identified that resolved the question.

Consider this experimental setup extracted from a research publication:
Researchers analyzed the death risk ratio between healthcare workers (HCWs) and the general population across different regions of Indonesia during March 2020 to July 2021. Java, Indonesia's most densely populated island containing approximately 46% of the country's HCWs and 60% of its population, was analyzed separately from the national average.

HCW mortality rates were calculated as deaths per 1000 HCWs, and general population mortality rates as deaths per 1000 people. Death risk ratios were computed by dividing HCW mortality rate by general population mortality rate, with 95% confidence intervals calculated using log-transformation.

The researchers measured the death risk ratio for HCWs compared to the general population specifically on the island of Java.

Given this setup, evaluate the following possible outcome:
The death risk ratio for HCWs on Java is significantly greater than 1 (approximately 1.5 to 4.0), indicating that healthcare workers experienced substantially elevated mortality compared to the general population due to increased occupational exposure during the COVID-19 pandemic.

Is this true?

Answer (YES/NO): NO